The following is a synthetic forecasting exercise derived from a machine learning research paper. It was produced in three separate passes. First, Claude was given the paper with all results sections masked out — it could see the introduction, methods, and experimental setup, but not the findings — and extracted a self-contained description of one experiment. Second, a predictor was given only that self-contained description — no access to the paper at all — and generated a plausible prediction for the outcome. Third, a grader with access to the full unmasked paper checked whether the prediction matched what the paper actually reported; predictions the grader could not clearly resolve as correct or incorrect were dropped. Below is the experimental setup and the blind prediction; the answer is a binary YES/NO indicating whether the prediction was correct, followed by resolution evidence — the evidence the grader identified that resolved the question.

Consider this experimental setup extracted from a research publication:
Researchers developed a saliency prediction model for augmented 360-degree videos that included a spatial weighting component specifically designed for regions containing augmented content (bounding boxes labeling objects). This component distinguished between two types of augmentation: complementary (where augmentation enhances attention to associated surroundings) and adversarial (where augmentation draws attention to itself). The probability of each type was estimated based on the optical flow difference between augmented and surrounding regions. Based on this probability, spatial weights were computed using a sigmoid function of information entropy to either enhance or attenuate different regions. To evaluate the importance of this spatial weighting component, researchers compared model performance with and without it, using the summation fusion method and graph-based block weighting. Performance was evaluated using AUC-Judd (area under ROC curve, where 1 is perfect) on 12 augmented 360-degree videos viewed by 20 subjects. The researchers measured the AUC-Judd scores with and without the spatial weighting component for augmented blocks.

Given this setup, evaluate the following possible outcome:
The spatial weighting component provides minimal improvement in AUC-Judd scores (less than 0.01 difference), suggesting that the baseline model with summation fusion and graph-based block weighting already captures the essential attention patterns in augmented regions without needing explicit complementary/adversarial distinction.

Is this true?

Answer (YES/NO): NO